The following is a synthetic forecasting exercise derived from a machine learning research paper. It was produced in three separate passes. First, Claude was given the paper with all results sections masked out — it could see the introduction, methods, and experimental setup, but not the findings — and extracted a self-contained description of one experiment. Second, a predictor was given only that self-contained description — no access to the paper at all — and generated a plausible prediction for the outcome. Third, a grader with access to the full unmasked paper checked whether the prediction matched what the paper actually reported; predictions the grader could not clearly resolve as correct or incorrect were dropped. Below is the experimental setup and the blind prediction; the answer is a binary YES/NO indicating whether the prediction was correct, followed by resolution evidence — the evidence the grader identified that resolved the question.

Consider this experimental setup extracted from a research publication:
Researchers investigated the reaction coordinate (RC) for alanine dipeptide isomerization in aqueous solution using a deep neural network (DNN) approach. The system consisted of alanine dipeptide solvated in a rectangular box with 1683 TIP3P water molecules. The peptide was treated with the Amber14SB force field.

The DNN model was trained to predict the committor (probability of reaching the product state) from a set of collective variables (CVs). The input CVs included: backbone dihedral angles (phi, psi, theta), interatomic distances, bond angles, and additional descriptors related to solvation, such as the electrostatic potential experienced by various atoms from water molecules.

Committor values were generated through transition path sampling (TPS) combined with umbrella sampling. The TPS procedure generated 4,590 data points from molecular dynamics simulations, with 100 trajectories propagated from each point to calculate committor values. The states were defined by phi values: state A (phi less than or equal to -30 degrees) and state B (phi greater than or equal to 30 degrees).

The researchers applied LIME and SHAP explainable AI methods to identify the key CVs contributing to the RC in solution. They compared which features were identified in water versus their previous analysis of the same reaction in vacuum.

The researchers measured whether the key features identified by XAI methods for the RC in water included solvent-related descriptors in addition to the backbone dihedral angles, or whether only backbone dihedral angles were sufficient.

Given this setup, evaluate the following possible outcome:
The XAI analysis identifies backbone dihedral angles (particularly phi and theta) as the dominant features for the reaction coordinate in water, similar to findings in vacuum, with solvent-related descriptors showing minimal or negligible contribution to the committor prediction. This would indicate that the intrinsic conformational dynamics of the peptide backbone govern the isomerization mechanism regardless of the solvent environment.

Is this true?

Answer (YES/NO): NO